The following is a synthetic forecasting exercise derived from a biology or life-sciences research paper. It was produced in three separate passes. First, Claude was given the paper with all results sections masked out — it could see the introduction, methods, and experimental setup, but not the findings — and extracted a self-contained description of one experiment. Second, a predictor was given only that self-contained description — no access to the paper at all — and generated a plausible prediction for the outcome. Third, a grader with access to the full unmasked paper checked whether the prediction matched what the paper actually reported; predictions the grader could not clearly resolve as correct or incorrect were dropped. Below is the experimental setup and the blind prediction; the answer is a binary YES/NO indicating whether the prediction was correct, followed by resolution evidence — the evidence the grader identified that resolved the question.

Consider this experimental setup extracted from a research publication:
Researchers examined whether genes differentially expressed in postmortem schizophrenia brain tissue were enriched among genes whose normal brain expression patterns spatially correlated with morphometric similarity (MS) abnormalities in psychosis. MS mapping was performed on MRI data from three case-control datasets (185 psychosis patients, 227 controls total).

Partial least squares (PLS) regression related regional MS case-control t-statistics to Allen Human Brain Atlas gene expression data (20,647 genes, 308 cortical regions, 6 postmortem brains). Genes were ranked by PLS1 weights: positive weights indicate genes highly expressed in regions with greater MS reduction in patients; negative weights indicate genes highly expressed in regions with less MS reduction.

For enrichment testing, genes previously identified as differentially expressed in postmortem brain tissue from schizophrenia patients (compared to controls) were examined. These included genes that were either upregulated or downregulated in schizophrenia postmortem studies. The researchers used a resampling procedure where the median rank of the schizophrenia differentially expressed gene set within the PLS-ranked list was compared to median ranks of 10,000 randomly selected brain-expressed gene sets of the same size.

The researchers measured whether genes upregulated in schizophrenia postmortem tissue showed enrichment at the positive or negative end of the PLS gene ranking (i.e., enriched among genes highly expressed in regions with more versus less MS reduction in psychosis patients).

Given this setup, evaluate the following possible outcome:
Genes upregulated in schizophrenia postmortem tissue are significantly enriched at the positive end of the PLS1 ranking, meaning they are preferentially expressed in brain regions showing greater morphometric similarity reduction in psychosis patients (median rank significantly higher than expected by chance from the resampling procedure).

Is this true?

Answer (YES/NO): NO